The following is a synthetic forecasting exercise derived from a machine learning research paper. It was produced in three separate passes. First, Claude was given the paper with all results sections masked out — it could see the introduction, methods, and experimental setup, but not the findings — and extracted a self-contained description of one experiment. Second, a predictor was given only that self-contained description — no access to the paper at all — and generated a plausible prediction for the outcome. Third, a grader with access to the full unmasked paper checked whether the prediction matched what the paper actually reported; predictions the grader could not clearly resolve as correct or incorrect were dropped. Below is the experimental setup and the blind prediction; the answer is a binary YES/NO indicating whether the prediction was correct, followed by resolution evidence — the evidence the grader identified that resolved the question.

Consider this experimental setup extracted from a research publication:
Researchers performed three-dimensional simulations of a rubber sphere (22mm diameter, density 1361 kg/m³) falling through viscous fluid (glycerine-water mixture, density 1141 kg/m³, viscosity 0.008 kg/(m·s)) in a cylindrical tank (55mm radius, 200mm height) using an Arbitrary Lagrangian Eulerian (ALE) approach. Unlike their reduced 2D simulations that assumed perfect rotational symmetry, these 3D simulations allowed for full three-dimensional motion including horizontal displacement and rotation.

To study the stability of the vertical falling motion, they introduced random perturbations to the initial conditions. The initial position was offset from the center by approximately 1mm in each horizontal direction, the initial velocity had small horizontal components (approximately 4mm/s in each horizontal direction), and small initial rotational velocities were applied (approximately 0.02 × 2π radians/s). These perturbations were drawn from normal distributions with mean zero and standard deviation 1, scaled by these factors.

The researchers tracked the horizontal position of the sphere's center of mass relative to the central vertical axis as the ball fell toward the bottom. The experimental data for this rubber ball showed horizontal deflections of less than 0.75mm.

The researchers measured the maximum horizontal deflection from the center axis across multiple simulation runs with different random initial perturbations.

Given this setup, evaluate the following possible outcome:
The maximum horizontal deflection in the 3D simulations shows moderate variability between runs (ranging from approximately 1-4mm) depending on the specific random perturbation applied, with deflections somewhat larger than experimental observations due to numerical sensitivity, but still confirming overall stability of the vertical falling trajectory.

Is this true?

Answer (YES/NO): NO